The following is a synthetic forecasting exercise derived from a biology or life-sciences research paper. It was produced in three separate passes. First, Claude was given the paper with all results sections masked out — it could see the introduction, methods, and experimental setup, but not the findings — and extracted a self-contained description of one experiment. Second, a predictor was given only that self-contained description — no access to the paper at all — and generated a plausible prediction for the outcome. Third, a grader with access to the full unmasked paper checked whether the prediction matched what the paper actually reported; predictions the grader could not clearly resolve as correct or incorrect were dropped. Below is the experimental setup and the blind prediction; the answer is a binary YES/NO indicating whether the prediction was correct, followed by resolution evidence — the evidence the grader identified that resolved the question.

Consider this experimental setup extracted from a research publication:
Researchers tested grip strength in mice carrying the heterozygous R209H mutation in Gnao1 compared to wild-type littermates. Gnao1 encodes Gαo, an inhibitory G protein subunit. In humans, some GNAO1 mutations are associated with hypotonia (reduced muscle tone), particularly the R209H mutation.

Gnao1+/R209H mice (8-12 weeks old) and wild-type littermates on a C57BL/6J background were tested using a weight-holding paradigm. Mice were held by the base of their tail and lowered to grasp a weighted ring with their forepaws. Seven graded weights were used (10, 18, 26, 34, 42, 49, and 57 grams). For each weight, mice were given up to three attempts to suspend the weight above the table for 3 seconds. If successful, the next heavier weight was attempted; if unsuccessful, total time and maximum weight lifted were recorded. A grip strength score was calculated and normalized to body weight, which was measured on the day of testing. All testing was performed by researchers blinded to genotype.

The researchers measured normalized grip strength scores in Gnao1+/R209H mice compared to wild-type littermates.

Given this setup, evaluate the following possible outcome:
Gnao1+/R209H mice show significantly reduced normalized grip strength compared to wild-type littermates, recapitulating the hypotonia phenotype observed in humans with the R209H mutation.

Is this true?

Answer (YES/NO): NO